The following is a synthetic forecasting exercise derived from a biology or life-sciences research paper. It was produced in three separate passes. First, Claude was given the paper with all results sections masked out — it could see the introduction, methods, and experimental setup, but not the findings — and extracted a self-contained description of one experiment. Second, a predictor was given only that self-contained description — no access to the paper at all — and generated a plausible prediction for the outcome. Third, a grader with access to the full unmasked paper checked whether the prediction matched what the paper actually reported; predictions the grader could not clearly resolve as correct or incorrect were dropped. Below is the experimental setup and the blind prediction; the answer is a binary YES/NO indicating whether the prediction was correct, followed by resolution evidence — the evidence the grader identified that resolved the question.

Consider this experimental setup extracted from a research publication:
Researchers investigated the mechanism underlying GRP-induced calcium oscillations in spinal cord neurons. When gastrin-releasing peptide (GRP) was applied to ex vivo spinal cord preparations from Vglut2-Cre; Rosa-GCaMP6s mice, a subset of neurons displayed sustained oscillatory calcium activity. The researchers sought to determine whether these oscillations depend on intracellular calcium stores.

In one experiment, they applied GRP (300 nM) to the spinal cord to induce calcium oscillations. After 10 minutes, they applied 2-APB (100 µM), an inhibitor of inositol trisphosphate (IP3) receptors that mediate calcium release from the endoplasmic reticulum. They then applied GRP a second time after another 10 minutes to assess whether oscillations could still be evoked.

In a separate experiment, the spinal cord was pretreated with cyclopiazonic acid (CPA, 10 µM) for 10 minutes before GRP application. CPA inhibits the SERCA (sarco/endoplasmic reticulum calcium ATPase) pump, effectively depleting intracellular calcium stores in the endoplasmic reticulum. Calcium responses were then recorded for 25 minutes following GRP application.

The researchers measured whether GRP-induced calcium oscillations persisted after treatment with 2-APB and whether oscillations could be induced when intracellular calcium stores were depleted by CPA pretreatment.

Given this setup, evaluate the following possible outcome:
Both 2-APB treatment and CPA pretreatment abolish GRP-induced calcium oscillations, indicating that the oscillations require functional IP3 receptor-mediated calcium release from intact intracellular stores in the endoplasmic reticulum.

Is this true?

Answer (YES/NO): NO